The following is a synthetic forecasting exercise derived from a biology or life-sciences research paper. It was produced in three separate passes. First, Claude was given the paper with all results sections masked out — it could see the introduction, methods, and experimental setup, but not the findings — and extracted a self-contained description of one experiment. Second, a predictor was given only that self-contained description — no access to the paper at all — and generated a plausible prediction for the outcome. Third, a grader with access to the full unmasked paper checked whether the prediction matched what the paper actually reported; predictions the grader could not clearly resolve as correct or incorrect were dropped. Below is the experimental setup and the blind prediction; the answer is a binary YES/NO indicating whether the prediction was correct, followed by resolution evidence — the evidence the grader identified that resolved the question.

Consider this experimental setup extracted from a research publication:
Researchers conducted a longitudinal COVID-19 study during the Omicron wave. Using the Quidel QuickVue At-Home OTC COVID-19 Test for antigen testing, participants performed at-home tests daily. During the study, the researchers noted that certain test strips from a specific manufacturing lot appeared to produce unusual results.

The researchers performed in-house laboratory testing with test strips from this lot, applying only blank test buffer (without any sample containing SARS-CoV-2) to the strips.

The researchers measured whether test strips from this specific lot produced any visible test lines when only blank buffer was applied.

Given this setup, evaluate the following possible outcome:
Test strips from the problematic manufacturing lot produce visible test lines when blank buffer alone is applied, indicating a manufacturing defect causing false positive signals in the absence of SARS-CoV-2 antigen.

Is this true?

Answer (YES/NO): YES